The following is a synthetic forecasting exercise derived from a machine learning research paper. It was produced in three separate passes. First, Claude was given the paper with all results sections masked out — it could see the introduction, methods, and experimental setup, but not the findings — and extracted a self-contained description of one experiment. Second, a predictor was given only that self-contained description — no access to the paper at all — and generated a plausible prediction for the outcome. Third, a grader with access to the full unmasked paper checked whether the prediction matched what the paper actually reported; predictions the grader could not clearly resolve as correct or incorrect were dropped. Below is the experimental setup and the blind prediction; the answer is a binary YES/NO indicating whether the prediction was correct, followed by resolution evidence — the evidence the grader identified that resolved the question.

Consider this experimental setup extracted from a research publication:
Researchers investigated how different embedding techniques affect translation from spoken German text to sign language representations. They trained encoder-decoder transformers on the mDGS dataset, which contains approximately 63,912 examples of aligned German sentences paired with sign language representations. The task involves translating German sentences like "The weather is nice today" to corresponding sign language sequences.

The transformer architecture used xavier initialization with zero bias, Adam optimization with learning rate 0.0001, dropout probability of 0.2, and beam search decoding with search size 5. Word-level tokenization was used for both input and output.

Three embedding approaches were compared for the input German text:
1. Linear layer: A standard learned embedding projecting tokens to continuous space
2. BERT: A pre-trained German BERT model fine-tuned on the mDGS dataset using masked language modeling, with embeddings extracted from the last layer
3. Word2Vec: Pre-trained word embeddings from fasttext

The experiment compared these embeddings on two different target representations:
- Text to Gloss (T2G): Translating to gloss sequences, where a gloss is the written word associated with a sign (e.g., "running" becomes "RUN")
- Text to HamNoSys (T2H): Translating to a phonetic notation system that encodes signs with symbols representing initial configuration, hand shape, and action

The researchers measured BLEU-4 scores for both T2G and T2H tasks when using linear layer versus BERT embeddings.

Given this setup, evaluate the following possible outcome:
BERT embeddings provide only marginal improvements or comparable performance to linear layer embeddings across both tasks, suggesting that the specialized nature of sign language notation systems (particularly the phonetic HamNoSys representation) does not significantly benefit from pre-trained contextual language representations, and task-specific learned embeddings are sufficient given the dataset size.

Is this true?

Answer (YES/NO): NO